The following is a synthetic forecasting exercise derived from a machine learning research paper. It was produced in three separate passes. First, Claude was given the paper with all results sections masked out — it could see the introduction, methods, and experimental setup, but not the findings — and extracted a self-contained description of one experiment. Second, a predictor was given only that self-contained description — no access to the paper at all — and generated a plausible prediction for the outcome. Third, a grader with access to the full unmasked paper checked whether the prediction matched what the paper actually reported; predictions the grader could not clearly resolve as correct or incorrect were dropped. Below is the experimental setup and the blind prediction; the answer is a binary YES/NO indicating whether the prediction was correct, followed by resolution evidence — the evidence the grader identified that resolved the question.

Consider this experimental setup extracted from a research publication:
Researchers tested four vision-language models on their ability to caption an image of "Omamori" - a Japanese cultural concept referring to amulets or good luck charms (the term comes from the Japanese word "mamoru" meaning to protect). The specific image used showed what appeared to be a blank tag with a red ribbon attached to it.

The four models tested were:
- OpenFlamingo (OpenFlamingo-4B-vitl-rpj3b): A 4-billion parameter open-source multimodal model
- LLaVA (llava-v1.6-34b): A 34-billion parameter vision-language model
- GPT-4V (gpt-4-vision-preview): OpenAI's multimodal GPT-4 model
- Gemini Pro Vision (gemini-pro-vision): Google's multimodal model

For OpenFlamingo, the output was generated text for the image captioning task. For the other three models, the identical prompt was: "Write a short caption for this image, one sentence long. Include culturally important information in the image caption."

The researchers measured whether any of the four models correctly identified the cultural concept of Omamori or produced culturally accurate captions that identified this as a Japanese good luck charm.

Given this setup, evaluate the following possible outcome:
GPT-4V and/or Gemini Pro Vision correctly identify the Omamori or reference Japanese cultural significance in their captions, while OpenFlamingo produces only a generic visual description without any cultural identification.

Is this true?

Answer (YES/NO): YES